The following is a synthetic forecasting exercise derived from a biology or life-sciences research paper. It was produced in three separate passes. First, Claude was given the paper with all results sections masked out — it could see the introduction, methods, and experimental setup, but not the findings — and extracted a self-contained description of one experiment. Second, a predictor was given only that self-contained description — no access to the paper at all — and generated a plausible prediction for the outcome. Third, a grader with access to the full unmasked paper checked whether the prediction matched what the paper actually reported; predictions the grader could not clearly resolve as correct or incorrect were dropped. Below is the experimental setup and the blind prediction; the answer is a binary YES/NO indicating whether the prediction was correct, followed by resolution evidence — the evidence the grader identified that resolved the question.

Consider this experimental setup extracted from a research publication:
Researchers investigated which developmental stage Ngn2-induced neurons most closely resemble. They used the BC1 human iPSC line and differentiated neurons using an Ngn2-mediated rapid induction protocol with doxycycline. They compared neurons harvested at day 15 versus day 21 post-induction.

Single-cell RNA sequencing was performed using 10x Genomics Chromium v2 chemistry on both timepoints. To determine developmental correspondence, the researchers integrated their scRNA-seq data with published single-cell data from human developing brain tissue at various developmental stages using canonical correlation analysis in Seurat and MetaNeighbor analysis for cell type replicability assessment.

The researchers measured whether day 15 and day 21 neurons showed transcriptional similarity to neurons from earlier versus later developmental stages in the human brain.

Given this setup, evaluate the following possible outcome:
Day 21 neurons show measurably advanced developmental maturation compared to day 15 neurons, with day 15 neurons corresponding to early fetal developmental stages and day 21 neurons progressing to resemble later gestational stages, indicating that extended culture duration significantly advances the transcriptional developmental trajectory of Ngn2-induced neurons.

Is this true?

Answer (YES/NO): NO